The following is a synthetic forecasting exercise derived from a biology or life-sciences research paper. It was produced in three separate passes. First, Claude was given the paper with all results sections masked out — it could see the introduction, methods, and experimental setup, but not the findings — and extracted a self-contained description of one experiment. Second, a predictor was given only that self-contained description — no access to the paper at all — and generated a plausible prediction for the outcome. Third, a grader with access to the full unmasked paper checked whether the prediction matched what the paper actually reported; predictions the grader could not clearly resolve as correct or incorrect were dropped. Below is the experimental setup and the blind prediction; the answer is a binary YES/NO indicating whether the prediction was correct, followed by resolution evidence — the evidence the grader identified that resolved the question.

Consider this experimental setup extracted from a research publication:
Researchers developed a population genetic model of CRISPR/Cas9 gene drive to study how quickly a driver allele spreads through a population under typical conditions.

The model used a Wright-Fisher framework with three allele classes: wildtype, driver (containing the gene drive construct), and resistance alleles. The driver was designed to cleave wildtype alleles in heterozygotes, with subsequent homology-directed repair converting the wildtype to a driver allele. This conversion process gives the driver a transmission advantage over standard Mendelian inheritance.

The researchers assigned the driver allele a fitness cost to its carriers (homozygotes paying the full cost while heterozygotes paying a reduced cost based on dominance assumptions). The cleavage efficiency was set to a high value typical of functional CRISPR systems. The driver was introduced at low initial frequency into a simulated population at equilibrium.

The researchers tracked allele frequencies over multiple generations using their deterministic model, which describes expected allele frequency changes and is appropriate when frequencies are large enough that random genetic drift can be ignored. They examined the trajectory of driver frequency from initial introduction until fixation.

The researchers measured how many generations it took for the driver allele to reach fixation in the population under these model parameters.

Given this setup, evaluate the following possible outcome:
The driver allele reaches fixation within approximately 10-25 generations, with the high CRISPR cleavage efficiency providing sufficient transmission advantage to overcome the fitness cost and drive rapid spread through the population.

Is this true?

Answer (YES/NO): NO